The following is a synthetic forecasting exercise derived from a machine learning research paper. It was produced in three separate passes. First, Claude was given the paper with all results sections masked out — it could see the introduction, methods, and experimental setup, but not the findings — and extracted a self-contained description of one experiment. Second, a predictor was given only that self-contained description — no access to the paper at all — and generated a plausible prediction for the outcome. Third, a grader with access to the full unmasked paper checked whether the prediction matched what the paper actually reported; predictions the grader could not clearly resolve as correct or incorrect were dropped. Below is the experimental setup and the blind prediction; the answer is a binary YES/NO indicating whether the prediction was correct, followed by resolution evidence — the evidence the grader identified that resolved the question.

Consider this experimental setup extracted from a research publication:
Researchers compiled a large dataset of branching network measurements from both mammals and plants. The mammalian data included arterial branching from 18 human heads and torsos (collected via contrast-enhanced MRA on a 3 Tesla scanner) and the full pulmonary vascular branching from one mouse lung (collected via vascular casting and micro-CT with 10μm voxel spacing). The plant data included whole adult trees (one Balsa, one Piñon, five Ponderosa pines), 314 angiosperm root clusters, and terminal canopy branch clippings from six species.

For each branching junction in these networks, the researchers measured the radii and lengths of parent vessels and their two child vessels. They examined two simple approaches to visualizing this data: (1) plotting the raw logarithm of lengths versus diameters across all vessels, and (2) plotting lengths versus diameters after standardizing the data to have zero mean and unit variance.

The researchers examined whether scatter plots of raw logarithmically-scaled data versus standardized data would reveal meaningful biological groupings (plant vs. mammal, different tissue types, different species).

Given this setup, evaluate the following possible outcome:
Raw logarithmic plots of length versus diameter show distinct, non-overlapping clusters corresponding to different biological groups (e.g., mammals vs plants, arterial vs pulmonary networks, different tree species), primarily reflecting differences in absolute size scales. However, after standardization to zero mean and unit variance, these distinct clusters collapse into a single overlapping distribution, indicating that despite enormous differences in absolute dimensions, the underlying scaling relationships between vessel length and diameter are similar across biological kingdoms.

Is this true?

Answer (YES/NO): YES